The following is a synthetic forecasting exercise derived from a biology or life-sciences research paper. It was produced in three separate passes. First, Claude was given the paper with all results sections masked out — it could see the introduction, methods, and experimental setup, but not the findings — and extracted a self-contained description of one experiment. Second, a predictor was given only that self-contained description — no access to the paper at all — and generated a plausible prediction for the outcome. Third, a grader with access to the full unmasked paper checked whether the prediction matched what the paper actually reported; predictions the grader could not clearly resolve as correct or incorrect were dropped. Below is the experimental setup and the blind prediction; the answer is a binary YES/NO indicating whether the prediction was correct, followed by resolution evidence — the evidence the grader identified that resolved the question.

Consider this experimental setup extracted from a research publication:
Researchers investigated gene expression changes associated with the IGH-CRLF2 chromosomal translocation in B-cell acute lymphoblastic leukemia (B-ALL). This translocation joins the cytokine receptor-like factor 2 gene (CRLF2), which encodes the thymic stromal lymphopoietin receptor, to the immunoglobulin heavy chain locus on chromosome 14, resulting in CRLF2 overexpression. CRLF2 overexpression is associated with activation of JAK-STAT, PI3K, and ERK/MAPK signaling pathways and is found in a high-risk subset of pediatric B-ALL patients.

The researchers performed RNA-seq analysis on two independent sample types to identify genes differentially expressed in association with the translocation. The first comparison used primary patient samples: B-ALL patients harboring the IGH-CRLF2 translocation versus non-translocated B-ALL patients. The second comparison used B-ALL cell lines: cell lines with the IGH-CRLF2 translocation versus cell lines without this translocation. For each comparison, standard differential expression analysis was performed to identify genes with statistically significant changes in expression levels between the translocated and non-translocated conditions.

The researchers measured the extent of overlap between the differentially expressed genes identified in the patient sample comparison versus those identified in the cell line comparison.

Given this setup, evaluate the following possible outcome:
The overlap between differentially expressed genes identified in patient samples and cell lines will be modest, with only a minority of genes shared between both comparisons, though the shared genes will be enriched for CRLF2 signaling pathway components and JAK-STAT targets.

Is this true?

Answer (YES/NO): NO